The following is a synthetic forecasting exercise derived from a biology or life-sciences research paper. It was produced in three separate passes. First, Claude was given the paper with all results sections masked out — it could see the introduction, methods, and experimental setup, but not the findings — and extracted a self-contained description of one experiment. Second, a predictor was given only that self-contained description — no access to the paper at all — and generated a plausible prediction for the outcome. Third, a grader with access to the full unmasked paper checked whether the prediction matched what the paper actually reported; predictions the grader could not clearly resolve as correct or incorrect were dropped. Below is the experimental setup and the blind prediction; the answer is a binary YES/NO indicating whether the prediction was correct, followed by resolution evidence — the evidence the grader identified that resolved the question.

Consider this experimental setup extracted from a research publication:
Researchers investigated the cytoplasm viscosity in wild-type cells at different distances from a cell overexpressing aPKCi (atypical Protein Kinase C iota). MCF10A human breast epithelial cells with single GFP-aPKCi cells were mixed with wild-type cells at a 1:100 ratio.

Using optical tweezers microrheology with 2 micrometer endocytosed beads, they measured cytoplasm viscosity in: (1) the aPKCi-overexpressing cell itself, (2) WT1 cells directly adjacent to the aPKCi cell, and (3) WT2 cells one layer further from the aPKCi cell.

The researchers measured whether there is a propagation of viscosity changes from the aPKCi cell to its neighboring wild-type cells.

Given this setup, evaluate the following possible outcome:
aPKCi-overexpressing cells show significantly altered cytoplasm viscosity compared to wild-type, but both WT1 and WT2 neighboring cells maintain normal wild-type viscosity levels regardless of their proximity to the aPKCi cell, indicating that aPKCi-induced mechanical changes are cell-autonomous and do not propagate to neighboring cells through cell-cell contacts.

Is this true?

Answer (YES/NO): NO